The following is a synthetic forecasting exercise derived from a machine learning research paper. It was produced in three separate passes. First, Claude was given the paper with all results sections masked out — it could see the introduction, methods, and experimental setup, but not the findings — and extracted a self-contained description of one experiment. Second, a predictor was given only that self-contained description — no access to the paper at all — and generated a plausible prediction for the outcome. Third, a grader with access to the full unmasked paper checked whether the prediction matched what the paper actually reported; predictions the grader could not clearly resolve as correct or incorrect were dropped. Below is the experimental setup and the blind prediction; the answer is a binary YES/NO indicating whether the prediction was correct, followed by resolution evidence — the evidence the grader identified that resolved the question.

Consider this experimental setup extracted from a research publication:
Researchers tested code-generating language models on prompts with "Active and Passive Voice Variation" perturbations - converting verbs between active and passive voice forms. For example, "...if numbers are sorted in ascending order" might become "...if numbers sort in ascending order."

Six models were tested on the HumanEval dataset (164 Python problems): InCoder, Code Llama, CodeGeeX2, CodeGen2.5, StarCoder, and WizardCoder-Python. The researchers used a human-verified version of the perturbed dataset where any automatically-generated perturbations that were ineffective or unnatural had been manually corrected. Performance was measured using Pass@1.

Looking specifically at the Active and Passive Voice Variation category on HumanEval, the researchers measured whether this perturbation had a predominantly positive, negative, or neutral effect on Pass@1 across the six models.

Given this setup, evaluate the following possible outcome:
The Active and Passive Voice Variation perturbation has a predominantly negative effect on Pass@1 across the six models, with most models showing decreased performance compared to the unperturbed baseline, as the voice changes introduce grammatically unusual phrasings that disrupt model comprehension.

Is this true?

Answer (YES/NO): NO